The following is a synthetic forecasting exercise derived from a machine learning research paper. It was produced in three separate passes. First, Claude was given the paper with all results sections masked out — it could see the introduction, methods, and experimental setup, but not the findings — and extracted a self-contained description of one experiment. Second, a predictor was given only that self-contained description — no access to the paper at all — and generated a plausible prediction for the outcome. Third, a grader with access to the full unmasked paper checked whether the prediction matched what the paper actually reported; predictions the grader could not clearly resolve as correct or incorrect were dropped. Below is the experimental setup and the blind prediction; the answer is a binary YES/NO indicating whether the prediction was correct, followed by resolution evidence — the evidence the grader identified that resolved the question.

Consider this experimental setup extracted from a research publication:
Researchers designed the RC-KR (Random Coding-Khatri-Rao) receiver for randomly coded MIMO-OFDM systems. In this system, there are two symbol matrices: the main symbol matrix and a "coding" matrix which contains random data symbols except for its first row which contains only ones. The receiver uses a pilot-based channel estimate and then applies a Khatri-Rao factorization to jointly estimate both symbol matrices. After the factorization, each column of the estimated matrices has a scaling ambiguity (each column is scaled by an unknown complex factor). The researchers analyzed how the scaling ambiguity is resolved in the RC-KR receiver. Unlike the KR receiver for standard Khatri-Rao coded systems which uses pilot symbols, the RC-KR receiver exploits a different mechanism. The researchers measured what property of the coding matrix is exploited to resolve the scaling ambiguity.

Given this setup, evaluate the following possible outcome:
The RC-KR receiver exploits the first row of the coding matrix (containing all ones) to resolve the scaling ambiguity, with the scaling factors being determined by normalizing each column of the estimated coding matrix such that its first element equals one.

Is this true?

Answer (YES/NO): YES